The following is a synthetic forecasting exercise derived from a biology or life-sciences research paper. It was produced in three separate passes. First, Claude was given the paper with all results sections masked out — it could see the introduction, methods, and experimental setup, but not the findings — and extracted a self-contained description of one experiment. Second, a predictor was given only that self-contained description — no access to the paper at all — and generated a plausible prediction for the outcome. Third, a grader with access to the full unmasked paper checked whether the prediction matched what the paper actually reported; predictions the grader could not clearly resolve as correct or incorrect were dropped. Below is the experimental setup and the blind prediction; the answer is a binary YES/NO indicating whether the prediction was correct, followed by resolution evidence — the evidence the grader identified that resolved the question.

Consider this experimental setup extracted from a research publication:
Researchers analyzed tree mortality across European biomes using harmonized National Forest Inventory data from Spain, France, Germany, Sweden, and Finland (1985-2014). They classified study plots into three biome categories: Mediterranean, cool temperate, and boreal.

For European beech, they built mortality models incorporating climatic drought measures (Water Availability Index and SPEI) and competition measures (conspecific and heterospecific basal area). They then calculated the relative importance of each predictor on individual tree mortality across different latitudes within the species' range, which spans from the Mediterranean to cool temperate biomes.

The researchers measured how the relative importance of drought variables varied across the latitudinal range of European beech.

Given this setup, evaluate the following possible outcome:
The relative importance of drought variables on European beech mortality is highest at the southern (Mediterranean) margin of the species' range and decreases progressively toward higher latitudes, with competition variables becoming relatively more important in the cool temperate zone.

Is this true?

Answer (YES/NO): NO